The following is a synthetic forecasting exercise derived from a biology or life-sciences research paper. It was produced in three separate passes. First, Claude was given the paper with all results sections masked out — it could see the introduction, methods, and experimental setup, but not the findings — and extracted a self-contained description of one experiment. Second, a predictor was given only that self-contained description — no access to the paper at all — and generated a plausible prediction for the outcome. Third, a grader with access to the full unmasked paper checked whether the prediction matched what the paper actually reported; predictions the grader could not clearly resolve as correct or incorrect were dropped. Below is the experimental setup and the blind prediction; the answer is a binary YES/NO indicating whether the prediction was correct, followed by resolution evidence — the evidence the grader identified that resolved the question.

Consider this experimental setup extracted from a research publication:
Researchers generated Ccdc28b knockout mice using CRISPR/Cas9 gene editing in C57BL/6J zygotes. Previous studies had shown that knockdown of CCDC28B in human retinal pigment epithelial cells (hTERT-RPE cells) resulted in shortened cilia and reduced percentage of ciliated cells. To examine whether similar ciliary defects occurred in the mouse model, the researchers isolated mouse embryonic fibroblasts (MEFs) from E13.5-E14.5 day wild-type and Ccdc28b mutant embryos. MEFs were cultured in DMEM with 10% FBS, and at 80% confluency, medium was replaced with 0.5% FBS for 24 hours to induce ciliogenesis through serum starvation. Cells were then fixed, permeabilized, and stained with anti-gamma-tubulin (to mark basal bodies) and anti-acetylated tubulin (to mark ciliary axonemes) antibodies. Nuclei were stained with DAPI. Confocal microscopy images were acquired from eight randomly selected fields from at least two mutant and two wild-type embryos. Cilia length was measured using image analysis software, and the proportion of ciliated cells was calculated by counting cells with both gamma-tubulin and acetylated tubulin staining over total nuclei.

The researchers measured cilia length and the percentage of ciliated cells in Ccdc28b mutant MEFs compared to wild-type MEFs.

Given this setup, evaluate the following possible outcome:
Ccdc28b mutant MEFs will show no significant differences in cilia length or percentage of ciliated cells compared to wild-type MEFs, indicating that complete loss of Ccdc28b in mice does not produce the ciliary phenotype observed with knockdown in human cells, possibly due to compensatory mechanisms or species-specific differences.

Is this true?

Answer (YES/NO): YES